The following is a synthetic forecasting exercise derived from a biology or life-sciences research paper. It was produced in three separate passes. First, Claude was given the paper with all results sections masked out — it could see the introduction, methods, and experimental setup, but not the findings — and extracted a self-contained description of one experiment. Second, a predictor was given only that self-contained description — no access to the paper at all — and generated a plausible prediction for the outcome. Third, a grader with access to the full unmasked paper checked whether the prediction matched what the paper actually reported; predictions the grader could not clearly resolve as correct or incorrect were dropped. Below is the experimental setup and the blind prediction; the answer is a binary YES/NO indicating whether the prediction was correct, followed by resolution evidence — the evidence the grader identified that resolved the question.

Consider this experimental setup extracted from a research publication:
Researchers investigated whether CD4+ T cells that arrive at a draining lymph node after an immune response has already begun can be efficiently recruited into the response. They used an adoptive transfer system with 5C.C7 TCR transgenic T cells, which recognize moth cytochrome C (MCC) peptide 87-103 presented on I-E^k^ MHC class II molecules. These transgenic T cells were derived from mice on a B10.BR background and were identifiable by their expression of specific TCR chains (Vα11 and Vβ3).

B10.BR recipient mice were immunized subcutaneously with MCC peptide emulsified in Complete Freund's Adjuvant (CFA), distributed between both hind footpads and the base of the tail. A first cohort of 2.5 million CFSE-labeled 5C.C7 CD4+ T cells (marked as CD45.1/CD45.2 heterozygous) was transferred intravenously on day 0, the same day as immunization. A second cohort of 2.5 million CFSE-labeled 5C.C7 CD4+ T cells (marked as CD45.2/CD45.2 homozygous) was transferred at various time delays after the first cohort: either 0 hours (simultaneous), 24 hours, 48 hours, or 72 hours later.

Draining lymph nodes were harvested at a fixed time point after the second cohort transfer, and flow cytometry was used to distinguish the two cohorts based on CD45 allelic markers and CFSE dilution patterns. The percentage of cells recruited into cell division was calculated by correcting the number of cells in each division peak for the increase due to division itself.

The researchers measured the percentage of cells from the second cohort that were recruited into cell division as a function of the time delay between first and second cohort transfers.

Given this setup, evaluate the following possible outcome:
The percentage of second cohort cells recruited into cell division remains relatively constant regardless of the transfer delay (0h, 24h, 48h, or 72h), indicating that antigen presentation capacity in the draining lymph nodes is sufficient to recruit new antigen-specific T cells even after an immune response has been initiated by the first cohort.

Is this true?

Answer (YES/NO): NO